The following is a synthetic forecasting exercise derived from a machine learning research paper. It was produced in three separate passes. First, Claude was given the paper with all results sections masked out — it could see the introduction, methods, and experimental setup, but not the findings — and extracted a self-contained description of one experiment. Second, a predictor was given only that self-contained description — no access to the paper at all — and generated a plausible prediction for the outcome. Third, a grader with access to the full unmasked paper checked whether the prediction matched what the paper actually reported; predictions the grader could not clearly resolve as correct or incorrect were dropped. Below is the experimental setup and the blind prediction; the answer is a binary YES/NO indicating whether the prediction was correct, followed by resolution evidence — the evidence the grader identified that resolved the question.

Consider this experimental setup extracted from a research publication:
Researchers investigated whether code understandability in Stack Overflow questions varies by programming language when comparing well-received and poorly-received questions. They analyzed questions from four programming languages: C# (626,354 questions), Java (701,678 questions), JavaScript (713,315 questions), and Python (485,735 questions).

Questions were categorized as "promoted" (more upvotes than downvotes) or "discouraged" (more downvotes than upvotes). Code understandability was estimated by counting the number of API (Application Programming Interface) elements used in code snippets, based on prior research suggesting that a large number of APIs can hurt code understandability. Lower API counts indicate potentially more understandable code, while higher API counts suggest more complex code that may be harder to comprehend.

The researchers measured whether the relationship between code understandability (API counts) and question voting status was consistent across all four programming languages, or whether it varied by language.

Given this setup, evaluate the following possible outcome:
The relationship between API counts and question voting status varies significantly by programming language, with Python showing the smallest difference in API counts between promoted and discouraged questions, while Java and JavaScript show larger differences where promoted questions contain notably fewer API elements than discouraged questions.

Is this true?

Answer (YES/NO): NO